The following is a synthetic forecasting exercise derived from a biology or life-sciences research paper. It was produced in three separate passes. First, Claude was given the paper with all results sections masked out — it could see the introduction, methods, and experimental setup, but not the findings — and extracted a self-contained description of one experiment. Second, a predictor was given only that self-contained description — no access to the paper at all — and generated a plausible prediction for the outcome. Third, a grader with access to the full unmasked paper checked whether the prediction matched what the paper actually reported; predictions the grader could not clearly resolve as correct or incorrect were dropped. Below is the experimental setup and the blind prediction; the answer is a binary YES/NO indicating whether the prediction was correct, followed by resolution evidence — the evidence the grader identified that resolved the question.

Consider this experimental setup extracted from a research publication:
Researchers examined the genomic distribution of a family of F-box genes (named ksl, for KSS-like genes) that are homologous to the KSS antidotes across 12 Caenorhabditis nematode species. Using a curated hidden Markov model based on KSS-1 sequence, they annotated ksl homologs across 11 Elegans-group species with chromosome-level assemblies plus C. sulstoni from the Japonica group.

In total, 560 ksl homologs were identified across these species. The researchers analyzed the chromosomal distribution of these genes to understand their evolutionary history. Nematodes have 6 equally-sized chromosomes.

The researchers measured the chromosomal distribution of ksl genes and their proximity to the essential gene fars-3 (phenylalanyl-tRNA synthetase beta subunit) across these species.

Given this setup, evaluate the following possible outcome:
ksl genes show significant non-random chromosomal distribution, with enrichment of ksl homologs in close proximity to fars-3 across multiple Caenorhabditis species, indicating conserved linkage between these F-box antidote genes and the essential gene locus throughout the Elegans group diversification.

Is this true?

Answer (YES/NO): YES